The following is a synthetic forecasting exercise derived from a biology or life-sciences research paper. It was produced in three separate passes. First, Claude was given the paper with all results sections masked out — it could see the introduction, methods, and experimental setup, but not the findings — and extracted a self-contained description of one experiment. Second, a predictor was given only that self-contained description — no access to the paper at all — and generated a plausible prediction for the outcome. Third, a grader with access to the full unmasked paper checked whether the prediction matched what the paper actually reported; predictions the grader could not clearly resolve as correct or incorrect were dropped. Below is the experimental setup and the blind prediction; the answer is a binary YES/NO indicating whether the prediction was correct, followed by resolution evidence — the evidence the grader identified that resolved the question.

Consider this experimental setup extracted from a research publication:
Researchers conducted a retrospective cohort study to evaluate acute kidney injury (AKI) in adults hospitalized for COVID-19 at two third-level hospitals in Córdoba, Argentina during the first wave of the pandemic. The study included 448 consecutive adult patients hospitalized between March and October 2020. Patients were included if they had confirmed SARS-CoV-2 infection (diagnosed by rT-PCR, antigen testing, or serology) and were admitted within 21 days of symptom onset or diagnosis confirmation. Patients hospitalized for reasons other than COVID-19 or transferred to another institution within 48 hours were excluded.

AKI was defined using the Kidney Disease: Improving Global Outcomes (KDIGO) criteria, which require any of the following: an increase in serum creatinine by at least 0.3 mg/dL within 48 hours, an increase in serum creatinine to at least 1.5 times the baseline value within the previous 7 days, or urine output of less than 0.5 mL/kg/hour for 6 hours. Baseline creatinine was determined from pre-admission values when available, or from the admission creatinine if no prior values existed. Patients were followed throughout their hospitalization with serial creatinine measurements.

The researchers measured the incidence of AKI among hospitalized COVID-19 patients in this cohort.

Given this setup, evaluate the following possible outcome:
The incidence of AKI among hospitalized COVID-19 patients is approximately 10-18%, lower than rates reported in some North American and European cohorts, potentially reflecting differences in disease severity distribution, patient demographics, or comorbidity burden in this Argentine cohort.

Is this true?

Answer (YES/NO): NO